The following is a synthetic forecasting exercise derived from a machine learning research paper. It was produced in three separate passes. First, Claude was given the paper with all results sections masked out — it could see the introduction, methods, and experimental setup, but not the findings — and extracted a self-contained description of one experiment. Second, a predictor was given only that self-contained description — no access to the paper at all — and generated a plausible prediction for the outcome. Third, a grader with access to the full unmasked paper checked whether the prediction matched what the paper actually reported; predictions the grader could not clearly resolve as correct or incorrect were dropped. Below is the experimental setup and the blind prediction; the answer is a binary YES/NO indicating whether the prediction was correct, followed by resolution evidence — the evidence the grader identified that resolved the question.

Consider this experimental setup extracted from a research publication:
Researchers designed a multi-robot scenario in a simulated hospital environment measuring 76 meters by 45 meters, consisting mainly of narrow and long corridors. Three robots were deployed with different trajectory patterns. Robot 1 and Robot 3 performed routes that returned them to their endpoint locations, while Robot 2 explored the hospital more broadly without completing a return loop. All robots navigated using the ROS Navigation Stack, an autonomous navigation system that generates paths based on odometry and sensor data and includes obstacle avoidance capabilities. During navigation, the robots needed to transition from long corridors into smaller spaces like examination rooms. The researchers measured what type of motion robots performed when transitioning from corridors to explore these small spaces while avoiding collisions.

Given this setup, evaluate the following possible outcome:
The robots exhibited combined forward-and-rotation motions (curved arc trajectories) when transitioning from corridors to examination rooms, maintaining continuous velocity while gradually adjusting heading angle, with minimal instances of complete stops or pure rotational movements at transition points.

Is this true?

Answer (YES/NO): NO